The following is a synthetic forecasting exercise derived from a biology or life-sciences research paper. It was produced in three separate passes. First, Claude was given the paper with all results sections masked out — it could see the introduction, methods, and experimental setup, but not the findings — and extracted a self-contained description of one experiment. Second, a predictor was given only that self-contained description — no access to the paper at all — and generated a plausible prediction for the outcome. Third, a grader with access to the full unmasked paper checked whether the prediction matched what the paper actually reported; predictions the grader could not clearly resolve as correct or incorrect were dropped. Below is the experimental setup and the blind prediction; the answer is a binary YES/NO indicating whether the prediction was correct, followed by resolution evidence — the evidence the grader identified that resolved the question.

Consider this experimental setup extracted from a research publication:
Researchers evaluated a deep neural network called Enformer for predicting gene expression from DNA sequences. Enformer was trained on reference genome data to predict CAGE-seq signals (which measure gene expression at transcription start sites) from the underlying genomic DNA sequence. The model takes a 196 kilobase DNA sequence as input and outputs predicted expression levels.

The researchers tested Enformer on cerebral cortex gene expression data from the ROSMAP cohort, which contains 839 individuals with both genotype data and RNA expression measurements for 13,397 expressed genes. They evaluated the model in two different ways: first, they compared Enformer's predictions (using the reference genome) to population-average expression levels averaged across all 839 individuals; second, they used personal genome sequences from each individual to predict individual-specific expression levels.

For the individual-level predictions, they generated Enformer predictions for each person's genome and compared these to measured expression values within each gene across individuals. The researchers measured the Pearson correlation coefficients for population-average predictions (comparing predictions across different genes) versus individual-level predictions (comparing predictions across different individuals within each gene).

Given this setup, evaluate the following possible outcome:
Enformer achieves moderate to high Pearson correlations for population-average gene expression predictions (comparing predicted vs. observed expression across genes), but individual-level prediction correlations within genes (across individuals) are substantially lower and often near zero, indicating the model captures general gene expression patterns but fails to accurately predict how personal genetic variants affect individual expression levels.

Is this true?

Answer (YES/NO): YES